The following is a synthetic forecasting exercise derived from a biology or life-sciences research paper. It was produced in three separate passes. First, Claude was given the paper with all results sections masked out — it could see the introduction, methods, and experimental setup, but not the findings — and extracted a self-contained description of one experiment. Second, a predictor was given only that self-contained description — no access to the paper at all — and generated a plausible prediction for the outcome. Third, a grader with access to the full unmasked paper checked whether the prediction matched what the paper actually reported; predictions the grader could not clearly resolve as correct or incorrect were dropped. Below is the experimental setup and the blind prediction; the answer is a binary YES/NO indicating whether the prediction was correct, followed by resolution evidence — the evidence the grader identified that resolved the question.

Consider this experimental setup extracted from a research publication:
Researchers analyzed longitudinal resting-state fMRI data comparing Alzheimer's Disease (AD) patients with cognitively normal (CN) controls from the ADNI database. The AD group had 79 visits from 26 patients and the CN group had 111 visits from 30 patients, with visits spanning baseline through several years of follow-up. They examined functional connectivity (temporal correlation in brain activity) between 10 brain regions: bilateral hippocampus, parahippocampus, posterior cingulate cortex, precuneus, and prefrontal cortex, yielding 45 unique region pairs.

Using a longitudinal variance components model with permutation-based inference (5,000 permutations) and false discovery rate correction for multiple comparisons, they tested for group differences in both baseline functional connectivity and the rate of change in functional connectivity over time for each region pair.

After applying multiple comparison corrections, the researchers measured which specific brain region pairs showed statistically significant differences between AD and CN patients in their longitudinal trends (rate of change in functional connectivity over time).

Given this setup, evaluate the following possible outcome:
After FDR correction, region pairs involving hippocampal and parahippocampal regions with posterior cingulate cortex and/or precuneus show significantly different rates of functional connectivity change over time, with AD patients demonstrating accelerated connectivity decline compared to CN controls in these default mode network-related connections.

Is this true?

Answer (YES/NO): NO